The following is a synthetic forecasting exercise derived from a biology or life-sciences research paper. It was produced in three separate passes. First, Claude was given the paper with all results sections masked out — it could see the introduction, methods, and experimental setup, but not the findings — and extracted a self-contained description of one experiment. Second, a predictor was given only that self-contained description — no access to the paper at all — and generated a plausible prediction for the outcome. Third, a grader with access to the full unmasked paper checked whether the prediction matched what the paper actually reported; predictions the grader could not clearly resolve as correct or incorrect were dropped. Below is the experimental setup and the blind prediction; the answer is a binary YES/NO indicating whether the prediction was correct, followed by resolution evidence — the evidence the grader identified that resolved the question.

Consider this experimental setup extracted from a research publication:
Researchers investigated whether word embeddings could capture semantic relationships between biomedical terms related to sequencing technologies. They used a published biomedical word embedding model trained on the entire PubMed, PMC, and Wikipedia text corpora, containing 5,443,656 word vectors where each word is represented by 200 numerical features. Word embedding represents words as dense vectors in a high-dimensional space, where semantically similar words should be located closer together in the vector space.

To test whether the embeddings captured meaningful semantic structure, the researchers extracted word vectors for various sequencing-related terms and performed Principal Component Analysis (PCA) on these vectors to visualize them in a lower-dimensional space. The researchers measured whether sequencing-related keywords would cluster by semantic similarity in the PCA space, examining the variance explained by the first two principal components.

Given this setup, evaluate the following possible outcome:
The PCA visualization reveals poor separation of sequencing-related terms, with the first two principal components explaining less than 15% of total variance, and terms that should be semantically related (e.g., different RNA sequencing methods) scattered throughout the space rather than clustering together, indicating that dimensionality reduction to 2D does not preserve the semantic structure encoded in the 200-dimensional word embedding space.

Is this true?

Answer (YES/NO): NO